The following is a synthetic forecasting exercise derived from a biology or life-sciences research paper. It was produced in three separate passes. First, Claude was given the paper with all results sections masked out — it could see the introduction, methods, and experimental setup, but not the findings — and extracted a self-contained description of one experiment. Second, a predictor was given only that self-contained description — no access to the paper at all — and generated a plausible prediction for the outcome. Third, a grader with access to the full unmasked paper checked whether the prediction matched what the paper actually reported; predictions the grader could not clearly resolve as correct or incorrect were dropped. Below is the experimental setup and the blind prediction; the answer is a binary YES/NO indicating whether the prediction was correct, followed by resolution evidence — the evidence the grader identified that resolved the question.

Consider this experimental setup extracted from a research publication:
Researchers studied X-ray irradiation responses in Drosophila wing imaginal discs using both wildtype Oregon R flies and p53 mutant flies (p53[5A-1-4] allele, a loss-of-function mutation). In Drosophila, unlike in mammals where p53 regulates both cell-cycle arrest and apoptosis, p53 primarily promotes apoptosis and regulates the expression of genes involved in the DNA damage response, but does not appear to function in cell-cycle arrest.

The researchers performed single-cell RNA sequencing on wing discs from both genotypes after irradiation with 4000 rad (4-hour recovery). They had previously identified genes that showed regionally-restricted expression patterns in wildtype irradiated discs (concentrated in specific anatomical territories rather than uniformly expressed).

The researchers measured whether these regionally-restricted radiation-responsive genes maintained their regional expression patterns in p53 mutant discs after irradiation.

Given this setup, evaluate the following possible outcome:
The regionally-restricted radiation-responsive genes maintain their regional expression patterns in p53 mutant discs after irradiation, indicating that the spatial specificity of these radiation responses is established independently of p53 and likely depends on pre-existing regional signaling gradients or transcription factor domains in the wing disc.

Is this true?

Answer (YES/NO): NO